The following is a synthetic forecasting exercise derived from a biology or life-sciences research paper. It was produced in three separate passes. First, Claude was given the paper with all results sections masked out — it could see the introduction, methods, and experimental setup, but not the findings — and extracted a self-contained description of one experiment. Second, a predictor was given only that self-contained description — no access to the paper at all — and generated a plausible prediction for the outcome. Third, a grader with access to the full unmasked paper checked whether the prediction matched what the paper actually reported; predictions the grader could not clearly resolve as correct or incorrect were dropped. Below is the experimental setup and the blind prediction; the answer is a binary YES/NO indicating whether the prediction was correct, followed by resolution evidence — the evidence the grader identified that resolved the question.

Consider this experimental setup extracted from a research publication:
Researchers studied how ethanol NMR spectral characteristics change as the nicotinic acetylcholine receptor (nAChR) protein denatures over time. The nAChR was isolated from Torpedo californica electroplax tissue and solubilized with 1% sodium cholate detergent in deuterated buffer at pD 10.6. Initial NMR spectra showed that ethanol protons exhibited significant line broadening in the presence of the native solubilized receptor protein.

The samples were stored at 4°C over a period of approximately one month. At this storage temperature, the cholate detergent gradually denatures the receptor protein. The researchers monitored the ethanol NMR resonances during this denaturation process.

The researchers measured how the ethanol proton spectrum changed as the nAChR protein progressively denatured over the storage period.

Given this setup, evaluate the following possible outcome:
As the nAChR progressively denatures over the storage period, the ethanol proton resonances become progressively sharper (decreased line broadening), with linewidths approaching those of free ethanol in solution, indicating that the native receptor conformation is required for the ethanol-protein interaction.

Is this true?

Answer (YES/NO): YES